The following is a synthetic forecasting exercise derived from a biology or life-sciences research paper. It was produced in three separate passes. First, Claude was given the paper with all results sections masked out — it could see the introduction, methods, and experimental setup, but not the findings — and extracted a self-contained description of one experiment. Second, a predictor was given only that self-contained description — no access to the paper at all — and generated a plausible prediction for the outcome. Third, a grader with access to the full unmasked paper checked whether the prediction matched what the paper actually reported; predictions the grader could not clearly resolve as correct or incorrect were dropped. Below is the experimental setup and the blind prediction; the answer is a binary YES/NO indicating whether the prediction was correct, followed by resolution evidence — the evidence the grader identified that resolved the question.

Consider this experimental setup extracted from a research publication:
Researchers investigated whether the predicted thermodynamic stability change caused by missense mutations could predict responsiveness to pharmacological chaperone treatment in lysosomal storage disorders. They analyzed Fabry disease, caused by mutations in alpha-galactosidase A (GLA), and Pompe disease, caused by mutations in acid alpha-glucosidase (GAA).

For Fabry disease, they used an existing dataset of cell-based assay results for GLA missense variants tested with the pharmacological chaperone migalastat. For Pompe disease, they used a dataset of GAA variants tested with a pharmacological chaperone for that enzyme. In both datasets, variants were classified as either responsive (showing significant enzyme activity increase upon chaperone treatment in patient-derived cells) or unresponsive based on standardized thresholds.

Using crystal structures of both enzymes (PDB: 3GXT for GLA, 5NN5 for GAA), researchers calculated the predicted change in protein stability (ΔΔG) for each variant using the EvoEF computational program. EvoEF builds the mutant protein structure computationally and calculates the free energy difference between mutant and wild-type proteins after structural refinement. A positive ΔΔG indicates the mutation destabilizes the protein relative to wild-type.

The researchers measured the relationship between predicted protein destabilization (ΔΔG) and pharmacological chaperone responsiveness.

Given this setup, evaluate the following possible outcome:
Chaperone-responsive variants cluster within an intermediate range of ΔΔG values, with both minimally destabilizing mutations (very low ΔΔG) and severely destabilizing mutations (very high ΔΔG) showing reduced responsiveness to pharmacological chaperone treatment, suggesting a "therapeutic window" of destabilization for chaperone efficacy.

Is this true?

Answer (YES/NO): NO